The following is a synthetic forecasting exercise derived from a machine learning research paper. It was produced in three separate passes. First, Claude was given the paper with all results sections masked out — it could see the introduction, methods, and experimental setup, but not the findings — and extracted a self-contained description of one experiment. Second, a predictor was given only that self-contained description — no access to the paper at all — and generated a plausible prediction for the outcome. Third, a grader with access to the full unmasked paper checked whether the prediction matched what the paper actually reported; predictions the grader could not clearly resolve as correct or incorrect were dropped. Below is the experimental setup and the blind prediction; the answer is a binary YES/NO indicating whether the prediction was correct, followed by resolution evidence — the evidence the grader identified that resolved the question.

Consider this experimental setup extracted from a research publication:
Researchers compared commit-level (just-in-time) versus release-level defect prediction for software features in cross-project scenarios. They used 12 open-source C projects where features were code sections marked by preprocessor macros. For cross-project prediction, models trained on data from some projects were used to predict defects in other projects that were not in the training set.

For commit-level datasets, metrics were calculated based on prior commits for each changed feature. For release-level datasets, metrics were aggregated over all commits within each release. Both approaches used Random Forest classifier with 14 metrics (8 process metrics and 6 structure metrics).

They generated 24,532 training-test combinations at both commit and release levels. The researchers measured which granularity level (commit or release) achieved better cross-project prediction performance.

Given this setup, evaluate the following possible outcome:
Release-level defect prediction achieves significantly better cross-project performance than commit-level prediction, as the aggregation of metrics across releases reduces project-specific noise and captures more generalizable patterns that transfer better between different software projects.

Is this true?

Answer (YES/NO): YES